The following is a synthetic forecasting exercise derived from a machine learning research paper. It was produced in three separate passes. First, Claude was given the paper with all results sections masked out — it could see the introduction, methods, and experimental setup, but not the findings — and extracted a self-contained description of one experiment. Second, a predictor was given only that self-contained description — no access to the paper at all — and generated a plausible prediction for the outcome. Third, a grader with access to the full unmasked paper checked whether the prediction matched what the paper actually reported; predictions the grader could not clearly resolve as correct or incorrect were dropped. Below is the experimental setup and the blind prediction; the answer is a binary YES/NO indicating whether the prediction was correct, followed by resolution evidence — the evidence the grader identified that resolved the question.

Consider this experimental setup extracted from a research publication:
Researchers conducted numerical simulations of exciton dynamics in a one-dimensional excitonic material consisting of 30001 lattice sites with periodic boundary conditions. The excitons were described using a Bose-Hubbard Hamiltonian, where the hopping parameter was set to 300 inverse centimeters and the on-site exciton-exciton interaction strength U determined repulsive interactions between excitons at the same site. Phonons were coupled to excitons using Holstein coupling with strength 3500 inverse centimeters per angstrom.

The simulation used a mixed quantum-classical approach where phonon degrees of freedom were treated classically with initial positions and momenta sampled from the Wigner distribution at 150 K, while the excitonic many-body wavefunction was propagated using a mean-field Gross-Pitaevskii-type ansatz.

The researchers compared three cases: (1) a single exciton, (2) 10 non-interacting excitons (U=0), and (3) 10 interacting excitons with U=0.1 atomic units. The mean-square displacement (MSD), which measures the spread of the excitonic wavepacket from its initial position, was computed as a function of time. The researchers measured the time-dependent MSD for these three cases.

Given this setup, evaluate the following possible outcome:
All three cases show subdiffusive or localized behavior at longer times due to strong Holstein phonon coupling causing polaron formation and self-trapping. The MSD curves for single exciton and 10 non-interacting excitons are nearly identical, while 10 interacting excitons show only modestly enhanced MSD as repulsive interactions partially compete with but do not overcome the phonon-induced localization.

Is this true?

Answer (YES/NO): NO